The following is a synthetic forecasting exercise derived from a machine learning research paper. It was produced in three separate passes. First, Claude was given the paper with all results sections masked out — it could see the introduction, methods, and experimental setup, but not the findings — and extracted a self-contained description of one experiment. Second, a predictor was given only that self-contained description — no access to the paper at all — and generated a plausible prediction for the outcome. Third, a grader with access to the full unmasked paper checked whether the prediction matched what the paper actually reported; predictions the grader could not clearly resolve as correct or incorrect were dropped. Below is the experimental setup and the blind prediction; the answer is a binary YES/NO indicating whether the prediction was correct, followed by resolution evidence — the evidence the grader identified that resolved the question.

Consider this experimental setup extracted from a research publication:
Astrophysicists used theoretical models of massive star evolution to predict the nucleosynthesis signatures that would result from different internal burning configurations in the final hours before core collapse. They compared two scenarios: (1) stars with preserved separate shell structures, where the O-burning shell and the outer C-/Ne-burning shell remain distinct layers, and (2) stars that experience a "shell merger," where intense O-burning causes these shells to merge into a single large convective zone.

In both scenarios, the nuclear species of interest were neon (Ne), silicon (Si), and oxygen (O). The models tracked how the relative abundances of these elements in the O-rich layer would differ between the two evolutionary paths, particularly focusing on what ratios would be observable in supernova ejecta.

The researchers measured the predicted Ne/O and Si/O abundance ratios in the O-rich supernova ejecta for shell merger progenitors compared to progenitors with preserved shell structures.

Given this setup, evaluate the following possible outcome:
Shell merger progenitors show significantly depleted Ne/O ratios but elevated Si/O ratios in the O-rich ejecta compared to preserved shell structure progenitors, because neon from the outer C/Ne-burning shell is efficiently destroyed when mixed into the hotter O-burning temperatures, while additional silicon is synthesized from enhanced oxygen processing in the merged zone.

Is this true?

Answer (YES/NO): YES